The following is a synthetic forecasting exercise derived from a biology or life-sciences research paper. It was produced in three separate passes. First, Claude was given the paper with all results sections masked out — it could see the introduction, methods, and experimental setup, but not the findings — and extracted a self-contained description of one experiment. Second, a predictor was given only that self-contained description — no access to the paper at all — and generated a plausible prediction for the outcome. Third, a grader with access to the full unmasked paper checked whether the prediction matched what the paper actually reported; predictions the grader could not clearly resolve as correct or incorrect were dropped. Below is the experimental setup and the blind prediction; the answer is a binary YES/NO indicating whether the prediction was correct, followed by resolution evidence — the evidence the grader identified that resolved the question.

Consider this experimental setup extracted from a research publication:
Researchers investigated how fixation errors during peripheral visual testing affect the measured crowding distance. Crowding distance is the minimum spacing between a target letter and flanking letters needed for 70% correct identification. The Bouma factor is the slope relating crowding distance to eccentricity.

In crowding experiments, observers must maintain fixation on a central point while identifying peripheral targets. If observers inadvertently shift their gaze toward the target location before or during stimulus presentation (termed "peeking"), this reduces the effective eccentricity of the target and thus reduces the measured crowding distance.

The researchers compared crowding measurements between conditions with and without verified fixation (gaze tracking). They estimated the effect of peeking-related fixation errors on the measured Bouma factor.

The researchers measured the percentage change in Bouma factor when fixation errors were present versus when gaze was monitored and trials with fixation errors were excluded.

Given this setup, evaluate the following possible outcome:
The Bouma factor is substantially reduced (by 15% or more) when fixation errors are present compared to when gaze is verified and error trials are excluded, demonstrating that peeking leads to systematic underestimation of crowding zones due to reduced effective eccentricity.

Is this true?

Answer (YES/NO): YES